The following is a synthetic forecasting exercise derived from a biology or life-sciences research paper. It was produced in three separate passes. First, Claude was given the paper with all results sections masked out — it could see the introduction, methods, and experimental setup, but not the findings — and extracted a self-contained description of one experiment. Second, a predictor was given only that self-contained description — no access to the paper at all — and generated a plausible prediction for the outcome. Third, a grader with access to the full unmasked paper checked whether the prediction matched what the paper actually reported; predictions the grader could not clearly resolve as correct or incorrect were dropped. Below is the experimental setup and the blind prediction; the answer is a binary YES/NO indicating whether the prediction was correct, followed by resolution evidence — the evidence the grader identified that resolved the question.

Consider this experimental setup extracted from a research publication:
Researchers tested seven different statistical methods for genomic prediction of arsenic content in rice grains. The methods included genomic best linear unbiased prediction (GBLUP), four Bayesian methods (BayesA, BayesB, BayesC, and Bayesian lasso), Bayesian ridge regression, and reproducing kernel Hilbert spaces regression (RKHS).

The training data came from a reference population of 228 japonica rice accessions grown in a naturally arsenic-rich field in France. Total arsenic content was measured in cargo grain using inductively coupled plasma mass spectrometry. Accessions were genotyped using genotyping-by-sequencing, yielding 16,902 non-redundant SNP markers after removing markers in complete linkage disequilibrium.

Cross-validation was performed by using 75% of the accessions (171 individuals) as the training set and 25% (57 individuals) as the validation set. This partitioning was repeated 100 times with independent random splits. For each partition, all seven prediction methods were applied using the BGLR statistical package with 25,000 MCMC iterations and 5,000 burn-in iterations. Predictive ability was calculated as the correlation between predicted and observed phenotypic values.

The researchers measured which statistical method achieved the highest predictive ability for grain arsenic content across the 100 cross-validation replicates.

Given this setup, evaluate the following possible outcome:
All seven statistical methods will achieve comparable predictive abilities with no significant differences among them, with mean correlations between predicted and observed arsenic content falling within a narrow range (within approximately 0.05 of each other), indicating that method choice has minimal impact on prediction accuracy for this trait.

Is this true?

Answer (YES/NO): YES